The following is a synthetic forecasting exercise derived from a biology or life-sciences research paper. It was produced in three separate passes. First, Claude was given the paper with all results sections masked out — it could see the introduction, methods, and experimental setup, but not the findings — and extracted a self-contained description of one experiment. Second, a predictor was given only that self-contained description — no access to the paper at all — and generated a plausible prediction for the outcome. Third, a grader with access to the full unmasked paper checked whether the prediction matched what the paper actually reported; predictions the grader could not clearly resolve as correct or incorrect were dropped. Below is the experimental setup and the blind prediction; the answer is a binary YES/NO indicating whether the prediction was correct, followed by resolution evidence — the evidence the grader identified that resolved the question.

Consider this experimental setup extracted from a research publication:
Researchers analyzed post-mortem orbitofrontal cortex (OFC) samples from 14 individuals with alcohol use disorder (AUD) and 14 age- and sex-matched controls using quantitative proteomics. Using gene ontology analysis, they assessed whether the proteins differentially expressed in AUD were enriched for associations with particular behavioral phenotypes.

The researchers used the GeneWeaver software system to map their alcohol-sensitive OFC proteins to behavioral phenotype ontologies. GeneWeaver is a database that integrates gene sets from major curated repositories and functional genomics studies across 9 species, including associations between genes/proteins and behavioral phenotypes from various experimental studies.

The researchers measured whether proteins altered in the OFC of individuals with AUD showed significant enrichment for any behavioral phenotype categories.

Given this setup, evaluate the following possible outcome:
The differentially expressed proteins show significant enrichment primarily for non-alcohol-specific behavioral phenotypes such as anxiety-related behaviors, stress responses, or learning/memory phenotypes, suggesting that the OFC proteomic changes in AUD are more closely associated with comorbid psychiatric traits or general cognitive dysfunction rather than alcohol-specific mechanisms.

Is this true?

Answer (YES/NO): NO